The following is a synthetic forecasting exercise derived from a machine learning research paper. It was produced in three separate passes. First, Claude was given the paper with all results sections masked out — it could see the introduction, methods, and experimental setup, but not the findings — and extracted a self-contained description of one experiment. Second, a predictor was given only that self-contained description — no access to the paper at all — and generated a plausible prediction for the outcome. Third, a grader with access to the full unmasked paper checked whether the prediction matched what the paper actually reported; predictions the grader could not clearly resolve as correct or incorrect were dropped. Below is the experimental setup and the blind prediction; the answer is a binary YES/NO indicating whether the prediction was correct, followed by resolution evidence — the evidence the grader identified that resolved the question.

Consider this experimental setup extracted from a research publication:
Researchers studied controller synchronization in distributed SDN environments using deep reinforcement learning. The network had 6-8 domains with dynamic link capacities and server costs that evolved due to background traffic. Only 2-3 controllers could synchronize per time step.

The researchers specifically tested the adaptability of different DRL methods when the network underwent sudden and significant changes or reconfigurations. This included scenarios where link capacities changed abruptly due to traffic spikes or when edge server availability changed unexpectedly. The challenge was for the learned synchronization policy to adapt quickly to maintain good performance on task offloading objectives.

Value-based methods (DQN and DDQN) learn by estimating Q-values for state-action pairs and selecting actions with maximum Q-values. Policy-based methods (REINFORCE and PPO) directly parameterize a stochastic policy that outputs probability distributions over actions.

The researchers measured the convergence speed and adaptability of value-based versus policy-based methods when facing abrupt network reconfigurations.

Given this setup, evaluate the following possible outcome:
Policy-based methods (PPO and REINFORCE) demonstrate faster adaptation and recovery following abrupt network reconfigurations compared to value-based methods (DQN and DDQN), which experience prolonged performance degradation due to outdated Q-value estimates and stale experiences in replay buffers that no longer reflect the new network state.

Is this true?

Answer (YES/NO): NO